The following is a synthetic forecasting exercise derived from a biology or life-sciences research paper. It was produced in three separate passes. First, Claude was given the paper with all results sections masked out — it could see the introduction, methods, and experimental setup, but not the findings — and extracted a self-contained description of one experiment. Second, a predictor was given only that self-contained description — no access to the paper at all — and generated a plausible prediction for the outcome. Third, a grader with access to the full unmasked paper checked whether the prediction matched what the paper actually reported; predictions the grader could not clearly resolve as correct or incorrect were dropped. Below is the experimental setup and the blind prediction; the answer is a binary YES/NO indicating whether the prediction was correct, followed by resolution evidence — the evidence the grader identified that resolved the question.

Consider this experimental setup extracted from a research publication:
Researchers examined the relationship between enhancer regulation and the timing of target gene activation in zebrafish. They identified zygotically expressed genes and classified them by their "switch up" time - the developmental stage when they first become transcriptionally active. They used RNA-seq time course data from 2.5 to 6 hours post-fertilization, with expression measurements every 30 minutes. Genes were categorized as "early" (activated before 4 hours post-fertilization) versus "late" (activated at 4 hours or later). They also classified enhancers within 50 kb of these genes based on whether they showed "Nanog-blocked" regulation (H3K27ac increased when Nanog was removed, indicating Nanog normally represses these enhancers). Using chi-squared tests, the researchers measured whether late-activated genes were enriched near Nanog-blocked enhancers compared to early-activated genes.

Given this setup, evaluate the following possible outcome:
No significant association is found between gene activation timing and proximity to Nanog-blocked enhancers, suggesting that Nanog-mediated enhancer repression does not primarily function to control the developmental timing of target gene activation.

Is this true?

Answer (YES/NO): NO